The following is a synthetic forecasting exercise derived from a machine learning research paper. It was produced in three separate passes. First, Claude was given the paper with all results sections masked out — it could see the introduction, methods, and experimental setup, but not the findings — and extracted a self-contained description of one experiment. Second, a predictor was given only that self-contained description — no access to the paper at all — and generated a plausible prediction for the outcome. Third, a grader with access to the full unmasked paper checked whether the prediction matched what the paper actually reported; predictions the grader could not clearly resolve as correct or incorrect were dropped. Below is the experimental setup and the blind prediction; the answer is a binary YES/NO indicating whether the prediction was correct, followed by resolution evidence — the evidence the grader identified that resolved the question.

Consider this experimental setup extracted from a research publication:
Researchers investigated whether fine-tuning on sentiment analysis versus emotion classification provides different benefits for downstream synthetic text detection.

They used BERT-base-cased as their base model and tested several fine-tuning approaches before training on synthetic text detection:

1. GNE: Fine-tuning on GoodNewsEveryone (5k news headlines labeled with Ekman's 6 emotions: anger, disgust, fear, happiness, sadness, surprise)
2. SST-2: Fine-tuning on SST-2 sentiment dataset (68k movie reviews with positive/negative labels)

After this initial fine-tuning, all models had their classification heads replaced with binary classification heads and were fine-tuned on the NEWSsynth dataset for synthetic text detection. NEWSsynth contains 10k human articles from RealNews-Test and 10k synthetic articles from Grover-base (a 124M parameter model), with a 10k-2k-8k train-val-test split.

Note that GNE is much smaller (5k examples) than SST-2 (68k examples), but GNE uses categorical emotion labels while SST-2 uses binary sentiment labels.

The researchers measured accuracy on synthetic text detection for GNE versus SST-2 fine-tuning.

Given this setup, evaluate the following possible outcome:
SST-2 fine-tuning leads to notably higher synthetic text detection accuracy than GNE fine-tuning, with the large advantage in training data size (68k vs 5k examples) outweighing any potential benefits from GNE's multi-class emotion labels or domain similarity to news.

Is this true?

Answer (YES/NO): NO